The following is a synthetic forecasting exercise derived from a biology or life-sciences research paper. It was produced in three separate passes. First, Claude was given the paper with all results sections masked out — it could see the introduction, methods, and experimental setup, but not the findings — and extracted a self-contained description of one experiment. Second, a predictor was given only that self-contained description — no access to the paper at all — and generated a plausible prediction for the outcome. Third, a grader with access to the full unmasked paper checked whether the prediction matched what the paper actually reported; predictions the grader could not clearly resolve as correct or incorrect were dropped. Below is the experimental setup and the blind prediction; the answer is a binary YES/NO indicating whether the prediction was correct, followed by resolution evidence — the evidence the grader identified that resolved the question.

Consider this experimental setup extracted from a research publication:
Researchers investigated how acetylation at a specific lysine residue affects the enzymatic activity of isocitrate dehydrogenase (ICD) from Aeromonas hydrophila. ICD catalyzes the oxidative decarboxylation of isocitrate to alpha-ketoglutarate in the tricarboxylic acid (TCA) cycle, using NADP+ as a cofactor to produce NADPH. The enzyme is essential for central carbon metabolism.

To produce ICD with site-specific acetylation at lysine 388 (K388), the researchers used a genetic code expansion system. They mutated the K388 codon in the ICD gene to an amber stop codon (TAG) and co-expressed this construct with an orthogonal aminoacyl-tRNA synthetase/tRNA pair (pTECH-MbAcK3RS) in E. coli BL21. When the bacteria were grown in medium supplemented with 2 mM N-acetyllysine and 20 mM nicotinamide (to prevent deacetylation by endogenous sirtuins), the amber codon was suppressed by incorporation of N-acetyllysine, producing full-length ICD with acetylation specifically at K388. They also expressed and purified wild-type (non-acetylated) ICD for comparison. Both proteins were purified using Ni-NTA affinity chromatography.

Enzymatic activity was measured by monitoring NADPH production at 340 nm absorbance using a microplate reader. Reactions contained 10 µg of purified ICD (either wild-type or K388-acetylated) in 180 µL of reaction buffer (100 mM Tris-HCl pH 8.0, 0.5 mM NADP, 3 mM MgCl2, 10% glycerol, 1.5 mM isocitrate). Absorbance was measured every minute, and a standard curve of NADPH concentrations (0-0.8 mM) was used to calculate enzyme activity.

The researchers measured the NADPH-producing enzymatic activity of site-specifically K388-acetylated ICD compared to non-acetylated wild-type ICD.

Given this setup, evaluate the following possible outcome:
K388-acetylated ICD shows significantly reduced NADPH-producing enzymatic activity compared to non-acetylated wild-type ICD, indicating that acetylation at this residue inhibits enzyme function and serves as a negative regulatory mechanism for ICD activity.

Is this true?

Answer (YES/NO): YES